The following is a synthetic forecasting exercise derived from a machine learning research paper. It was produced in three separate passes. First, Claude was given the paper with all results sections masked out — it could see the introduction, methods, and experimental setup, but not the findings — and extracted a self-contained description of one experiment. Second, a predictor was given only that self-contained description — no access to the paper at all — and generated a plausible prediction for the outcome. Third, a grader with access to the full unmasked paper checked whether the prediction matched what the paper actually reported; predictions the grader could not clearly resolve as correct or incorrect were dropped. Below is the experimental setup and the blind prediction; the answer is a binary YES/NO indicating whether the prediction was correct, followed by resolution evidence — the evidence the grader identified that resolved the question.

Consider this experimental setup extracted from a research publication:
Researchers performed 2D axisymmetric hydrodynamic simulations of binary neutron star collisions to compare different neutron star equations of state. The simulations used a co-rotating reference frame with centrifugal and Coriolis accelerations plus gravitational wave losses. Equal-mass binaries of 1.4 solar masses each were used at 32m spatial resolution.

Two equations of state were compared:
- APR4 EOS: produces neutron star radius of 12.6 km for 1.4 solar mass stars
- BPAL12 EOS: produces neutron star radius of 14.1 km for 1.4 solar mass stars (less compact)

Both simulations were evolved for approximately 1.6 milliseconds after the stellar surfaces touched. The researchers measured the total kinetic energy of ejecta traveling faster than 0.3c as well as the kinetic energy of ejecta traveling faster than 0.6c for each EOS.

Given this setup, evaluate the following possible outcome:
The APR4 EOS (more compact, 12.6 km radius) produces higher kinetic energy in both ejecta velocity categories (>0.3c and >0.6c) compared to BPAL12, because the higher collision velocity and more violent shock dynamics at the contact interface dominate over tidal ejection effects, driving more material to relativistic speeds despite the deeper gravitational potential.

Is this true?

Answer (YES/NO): YES